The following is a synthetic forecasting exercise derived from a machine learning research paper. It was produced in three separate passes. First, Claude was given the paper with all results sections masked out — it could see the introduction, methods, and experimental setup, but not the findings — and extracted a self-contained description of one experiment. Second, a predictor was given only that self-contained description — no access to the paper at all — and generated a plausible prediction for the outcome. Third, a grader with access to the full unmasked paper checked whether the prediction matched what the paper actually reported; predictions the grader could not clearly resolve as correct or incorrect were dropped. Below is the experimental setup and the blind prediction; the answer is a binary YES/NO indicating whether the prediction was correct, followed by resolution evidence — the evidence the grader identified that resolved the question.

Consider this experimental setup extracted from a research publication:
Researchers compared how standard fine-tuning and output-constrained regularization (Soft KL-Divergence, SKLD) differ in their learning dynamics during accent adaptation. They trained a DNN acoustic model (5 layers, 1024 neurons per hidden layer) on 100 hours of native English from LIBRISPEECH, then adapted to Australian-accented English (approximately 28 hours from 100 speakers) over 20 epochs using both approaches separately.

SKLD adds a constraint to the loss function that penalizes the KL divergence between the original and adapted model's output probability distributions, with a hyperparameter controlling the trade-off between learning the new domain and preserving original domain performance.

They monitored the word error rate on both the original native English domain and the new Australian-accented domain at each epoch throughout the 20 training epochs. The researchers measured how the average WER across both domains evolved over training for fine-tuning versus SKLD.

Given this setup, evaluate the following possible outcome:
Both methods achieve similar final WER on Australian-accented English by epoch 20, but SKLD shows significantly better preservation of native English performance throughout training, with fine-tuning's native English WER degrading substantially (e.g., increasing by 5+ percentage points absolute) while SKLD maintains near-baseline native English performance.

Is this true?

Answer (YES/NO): NO